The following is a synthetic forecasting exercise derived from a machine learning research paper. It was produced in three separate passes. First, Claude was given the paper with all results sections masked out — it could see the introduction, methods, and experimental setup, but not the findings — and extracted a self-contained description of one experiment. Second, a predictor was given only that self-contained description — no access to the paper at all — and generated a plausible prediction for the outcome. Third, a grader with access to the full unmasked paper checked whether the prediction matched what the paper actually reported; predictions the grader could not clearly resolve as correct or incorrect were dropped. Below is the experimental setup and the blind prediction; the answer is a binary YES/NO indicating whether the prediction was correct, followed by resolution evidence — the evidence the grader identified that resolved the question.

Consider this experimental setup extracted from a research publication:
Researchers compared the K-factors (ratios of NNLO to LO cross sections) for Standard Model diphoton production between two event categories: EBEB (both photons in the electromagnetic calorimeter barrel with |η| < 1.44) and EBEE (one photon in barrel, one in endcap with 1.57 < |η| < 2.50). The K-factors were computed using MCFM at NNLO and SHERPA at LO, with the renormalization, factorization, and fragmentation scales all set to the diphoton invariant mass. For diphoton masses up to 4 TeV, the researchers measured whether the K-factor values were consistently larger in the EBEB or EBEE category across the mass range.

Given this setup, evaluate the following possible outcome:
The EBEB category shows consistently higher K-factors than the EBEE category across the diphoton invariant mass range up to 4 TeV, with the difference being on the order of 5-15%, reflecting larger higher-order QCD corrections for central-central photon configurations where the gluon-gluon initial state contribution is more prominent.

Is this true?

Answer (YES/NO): NO